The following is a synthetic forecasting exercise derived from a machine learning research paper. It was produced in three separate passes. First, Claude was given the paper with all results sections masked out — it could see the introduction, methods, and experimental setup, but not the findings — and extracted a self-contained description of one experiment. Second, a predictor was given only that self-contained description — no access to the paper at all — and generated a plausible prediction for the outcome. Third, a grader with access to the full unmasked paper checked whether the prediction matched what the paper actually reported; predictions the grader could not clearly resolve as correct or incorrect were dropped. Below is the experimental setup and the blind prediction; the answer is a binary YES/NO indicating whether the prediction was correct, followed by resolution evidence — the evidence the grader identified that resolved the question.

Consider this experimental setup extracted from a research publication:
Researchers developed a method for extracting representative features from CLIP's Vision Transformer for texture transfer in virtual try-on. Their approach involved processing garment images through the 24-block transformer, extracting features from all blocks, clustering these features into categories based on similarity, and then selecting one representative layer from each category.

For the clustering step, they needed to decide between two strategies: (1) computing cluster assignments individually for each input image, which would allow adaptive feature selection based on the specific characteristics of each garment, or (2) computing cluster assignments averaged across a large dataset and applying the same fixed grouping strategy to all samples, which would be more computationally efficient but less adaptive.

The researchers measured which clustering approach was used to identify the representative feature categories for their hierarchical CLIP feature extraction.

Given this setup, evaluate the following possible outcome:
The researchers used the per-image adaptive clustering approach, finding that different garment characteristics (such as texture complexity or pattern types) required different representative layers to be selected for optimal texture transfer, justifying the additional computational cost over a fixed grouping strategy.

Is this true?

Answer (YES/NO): NO